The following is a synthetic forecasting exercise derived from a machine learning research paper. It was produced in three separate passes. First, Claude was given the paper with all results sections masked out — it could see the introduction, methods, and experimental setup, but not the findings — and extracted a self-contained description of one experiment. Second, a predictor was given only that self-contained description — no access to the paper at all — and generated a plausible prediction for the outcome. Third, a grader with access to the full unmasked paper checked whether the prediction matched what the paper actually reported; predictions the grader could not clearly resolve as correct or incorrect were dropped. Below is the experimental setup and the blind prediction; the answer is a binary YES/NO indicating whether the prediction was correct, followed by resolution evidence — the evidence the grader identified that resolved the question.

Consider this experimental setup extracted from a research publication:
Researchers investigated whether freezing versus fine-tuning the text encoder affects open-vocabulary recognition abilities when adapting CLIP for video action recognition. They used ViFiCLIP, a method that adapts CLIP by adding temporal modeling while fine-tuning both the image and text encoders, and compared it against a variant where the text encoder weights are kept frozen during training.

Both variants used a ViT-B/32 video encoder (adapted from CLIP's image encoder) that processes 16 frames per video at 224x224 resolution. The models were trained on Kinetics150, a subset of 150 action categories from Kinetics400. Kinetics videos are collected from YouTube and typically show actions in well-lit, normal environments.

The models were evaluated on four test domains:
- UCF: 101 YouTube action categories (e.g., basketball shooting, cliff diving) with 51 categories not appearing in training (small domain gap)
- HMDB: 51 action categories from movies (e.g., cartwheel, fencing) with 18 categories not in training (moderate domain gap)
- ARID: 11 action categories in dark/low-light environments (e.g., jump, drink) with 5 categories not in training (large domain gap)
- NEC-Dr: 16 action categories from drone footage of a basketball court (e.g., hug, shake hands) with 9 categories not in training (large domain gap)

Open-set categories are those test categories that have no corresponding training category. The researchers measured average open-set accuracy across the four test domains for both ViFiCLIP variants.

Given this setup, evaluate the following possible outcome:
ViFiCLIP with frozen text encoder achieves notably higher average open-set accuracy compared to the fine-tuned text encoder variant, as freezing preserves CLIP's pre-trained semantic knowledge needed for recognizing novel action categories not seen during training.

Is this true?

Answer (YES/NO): YES